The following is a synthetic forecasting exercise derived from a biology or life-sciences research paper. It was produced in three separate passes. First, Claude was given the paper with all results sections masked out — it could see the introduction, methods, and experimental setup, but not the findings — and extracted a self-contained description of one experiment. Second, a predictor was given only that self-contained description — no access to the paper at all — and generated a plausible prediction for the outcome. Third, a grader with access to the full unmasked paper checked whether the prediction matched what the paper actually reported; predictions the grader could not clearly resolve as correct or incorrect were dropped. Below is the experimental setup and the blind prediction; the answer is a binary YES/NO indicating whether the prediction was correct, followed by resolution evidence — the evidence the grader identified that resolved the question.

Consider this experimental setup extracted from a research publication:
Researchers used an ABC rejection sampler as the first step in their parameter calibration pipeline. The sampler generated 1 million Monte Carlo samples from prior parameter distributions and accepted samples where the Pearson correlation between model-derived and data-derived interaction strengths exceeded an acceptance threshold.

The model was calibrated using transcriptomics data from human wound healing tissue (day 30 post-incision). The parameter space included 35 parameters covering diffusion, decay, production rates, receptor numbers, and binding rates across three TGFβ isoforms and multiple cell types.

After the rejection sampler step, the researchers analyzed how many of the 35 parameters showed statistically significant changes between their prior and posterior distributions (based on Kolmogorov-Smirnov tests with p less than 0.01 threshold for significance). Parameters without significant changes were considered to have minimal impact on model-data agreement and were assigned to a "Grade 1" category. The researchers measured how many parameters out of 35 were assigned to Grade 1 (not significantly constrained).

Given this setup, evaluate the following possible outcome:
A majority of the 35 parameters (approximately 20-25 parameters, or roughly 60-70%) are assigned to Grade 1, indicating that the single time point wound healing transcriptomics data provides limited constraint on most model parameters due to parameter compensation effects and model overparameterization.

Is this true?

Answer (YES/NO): NO